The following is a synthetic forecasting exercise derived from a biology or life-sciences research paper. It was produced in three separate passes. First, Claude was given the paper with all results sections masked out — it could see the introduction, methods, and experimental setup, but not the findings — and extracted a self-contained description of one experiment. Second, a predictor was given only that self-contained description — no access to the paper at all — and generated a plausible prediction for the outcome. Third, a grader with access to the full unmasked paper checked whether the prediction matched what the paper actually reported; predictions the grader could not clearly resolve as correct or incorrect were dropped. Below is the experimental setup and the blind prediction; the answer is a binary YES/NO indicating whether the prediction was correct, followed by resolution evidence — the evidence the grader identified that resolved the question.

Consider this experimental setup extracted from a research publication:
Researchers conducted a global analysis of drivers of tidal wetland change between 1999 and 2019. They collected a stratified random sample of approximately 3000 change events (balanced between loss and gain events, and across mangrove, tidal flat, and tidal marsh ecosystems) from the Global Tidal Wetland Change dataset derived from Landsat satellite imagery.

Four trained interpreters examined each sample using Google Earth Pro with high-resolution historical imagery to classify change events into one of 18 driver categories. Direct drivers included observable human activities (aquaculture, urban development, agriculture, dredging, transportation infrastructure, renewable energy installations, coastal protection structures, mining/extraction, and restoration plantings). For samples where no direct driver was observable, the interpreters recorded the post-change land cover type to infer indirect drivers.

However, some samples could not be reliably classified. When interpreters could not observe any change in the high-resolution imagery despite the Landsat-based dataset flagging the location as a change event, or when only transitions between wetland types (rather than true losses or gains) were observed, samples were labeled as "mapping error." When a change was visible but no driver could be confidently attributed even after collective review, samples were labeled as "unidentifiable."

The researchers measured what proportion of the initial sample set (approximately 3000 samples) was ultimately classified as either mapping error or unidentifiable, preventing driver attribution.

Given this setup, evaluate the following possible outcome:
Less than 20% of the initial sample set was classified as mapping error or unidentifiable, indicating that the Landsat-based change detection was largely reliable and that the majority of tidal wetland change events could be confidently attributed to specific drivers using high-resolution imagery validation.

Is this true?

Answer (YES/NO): YES